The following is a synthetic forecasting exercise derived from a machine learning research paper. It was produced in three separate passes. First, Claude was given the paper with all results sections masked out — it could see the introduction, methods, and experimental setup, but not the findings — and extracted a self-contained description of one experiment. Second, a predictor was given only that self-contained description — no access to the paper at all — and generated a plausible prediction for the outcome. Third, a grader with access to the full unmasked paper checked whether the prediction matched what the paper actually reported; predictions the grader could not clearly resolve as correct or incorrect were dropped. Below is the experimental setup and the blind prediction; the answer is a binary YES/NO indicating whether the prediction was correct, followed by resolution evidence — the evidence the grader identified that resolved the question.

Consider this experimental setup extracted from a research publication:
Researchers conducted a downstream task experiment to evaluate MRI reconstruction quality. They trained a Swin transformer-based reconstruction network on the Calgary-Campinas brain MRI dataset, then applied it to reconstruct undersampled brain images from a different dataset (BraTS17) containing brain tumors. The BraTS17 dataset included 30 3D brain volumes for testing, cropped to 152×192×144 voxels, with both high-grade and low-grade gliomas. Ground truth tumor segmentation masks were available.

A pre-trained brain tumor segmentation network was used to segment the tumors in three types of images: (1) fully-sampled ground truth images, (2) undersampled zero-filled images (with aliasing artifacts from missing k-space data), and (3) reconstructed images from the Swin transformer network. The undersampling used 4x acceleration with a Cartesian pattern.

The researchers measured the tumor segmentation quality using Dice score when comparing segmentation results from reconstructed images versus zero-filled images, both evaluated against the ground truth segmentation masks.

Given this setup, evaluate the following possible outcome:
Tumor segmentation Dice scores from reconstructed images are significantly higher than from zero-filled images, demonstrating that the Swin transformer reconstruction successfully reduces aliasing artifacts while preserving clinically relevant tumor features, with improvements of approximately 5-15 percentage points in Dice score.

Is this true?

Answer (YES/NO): NO